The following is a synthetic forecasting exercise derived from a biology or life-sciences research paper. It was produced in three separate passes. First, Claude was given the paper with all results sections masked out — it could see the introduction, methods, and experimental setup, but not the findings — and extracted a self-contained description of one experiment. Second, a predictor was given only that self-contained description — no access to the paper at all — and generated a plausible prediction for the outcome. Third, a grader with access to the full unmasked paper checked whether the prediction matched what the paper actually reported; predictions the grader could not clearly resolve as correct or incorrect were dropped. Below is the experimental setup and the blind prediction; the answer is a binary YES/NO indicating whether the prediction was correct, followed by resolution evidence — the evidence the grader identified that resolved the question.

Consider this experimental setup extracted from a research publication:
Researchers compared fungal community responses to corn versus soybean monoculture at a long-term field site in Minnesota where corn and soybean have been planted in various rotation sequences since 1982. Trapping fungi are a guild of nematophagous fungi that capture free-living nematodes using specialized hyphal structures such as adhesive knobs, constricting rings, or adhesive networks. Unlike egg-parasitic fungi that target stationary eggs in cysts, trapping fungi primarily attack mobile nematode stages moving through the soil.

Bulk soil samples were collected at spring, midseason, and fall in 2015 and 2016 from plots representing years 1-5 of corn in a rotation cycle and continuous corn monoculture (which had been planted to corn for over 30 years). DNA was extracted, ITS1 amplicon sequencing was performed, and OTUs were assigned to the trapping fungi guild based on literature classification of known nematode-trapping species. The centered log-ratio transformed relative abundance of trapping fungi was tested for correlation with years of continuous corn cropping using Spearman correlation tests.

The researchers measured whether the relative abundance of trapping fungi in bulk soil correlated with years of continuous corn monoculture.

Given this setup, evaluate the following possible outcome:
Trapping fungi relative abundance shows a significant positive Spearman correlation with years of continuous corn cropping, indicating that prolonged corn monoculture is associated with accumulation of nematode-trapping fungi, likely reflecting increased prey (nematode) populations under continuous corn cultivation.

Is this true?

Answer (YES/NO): NO